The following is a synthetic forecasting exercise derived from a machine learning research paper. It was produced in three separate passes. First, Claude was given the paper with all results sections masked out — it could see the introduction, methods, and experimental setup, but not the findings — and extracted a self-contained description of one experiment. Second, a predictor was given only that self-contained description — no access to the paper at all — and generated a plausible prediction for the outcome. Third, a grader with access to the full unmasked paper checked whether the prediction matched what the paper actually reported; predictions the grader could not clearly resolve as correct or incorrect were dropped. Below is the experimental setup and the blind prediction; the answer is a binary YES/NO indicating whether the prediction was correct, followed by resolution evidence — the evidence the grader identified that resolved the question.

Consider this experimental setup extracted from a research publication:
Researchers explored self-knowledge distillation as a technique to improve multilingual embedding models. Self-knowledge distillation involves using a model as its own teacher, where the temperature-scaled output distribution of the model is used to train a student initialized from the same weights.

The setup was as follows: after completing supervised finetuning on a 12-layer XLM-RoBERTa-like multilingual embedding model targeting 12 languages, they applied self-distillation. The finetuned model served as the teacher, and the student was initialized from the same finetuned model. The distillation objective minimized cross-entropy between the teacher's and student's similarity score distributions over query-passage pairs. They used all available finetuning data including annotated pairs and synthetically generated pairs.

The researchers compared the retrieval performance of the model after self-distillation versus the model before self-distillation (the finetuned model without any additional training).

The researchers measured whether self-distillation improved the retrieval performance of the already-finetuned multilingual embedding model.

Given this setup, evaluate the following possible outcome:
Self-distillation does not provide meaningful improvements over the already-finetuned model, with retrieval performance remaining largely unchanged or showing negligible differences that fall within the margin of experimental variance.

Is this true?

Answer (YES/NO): NO